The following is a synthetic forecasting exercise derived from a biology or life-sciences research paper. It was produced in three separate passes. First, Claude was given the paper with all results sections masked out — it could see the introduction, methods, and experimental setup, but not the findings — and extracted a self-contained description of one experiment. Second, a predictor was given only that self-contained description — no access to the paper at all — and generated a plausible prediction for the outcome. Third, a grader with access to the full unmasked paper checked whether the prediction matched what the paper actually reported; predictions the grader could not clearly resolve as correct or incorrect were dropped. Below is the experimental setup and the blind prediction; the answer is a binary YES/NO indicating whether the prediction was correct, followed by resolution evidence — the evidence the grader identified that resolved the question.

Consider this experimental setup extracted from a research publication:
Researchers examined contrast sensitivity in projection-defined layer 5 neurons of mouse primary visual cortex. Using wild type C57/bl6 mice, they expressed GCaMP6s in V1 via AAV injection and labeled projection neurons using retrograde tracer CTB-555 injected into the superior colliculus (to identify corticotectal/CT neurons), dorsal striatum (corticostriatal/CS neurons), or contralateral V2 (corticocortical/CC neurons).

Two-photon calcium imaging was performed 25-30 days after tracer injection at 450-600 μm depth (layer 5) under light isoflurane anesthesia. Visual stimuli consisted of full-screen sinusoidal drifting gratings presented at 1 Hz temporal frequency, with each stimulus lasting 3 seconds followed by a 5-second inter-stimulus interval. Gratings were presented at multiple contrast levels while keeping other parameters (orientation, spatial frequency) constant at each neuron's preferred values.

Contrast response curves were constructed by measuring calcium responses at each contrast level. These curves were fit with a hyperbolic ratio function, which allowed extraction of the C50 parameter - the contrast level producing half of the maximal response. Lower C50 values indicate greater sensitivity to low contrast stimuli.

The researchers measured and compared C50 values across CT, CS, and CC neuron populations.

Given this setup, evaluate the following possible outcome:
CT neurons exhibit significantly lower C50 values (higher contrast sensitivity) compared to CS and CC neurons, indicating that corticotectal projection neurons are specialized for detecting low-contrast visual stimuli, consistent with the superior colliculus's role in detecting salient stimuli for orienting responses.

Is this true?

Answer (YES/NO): YES